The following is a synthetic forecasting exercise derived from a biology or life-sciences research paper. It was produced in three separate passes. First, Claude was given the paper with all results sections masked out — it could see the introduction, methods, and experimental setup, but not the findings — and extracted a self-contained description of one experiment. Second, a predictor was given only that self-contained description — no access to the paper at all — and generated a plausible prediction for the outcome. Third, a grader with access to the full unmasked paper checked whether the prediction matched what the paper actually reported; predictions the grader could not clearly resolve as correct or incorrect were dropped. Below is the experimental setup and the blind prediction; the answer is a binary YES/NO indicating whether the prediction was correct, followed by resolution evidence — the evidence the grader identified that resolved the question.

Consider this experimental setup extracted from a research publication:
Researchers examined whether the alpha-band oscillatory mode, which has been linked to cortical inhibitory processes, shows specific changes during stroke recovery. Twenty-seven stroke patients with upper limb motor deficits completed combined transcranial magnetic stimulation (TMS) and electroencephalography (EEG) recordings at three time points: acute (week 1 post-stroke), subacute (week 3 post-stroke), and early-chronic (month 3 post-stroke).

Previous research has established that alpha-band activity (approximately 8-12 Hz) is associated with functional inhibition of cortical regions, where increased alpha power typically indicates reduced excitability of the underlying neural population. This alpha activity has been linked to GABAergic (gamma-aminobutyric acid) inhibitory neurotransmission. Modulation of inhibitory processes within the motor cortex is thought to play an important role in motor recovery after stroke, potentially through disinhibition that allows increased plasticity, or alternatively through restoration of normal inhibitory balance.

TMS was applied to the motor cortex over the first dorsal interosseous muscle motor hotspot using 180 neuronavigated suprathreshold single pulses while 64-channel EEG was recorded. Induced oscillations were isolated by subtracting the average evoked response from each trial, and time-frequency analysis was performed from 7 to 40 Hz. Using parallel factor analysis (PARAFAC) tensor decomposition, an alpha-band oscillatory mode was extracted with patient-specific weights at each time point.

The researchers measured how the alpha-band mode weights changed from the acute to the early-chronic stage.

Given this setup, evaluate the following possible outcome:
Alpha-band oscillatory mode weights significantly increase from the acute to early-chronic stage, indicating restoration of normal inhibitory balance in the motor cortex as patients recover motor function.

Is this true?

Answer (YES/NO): NO